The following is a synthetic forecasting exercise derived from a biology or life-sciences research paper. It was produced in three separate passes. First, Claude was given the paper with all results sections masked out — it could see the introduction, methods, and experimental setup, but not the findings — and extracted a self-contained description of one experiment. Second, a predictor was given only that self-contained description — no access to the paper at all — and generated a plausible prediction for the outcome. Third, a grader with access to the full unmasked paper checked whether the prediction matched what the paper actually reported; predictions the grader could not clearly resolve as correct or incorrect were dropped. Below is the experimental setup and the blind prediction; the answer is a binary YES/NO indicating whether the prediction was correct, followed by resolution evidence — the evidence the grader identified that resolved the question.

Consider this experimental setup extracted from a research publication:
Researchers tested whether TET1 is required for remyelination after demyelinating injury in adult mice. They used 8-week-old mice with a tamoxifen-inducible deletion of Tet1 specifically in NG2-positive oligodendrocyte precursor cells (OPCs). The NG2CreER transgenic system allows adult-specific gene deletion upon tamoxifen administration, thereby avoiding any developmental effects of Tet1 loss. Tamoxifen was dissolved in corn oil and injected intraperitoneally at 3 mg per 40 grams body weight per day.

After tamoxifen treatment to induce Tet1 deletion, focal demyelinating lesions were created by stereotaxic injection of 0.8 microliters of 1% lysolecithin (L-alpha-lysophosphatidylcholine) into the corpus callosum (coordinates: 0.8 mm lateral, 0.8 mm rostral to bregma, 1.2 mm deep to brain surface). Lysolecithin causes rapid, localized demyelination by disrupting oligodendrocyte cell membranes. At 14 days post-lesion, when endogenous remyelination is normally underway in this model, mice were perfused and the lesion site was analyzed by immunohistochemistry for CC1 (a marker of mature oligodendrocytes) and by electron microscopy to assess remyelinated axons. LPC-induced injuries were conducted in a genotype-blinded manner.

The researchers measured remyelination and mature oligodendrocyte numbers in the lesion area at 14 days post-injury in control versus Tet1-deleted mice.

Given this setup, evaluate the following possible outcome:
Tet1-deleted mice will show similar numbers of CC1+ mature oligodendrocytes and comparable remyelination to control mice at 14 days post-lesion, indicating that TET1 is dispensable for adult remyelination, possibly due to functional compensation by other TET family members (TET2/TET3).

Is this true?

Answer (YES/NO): NO